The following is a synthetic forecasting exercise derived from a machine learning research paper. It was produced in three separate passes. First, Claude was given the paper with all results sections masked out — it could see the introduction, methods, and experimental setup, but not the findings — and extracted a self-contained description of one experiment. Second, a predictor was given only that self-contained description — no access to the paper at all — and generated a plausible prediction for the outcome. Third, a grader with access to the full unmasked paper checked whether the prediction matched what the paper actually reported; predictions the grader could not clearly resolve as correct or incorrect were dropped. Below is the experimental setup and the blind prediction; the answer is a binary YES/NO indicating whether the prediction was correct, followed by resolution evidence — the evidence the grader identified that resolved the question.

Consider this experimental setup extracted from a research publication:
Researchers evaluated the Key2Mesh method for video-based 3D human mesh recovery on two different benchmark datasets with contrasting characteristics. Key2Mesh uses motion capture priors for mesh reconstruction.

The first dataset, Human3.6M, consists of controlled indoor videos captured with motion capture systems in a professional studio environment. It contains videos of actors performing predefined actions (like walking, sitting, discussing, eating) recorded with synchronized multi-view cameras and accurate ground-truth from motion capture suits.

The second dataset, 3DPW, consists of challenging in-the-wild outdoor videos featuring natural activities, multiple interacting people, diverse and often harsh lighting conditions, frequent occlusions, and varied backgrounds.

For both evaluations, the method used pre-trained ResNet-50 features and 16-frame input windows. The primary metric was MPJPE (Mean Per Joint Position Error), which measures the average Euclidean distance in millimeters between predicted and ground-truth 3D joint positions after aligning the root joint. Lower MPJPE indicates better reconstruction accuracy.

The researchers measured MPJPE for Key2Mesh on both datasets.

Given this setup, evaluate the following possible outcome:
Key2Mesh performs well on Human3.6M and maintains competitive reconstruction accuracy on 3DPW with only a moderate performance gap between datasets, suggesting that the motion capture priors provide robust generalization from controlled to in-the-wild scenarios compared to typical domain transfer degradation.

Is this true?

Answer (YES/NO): NO